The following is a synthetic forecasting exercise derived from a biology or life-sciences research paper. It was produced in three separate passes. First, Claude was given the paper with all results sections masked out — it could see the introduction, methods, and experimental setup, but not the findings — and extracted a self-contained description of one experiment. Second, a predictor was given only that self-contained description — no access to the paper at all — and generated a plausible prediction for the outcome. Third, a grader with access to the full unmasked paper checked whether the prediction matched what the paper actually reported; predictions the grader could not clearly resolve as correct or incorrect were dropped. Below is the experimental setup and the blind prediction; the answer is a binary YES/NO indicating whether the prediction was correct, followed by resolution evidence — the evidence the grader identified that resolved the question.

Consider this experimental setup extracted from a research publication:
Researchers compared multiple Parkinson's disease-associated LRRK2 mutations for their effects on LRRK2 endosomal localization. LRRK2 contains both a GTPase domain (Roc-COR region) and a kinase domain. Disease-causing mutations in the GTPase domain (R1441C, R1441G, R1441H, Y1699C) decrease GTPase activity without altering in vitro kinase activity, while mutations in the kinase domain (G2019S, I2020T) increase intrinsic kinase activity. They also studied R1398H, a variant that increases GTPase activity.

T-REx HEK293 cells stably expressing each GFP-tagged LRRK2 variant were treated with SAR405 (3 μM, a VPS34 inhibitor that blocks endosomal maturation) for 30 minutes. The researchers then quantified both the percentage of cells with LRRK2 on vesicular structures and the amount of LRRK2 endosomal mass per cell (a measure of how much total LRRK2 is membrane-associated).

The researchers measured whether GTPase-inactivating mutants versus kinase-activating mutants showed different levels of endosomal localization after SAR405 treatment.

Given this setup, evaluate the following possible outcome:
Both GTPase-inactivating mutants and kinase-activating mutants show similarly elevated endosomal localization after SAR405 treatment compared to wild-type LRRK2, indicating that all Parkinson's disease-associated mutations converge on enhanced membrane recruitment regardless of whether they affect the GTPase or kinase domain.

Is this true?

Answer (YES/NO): NO